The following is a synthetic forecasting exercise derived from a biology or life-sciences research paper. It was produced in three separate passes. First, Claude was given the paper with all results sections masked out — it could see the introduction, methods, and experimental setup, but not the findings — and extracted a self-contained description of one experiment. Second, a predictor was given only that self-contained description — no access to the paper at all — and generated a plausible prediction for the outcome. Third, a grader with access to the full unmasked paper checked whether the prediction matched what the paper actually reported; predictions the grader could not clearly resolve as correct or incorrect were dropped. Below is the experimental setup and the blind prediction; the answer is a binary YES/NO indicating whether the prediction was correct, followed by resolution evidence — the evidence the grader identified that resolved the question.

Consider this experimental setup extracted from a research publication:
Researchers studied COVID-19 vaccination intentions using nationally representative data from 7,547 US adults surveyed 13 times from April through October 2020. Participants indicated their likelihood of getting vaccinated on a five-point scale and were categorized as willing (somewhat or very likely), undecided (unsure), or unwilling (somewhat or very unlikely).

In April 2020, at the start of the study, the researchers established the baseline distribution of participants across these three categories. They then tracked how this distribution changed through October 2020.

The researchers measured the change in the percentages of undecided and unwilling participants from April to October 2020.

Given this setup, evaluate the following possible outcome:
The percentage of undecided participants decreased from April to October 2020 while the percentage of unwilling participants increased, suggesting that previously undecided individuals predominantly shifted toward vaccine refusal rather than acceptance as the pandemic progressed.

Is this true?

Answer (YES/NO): NO